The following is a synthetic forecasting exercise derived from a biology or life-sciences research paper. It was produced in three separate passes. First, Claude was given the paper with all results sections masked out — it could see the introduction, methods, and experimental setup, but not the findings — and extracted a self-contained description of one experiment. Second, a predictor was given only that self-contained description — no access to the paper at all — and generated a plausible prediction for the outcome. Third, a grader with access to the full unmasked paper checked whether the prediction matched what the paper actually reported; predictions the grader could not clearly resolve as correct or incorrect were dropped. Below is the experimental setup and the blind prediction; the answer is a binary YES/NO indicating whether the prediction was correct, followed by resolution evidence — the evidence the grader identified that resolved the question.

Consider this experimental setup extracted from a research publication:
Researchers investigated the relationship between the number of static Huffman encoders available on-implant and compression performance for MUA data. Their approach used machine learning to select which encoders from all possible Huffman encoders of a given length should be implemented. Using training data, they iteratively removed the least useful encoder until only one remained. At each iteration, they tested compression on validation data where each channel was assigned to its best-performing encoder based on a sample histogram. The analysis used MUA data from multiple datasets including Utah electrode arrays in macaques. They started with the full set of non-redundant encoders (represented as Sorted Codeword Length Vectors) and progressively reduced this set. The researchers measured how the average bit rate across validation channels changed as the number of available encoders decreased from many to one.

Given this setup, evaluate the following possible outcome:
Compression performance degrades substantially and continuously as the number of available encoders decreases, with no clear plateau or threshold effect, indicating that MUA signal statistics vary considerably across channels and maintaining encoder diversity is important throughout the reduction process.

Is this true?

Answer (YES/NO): NO